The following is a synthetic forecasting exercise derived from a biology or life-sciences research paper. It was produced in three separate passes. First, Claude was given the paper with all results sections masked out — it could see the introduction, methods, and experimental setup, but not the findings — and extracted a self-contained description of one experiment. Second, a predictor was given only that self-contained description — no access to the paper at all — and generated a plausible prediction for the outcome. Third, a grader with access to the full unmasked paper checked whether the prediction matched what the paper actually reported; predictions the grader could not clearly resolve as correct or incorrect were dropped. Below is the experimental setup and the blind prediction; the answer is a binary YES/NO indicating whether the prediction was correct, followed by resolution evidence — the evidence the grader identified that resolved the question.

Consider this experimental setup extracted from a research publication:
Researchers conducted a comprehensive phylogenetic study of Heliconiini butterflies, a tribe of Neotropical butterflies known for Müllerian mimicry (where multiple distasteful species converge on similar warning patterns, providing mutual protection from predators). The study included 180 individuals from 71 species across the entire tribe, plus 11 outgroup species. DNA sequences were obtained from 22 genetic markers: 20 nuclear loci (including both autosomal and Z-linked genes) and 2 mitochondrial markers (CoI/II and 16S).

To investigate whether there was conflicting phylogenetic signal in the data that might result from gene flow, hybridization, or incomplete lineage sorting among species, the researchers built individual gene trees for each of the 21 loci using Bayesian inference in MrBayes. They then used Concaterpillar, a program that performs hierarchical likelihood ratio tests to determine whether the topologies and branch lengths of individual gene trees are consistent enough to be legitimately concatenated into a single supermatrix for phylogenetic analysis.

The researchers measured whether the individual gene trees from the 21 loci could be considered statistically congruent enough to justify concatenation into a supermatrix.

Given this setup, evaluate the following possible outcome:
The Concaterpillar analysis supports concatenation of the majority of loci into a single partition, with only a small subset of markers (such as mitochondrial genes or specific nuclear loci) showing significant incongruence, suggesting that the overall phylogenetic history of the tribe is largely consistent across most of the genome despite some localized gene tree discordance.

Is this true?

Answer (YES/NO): NO